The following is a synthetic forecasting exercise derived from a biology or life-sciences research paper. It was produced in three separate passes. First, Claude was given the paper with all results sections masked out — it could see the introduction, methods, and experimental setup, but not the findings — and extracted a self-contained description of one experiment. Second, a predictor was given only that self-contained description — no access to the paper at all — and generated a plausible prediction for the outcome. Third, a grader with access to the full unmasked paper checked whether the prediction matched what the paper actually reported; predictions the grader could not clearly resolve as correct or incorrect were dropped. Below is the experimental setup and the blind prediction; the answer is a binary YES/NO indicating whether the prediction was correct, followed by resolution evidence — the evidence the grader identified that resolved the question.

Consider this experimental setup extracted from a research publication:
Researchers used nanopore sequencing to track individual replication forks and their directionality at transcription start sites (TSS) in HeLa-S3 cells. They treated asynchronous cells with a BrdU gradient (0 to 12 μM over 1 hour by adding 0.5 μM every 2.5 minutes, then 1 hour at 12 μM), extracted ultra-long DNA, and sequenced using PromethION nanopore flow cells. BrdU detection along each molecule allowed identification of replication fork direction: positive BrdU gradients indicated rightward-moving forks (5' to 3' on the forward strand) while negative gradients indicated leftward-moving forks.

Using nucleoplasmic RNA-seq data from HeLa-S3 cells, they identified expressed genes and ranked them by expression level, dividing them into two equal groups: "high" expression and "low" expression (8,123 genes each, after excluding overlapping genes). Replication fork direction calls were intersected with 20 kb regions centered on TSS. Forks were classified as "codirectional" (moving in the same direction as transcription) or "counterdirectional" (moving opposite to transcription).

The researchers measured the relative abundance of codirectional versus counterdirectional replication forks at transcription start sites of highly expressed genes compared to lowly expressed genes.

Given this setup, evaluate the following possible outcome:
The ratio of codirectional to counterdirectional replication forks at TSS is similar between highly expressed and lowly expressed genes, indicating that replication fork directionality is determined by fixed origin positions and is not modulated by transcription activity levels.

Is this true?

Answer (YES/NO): NO